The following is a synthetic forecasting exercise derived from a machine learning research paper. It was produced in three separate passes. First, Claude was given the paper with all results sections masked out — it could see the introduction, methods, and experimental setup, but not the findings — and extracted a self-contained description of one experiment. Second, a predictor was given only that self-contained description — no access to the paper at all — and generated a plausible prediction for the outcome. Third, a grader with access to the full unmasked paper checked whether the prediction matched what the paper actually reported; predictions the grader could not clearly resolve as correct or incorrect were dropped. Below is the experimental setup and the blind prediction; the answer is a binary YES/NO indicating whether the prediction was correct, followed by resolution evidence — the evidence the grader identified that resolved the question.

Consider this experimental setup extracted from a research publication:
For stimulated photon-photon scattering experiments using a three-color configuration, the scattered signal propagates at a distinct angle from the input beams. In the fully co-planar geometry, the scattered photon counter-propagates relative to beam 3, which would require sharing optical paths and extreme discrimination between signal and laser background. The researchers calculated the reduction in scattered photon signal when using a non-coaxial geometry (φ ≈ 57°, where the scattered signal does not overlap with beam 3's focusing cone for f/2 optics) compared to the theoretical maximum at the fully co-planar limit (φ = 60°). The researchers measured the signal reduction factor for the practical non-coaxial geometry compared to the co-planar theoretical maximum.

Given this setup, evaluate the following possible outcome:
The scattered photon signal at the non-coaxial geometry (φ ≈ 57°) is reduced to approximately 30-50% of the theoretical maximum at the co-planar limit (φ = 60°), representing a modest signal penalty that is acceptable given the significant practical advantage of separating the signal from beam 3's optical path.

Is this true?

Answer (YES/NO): NO